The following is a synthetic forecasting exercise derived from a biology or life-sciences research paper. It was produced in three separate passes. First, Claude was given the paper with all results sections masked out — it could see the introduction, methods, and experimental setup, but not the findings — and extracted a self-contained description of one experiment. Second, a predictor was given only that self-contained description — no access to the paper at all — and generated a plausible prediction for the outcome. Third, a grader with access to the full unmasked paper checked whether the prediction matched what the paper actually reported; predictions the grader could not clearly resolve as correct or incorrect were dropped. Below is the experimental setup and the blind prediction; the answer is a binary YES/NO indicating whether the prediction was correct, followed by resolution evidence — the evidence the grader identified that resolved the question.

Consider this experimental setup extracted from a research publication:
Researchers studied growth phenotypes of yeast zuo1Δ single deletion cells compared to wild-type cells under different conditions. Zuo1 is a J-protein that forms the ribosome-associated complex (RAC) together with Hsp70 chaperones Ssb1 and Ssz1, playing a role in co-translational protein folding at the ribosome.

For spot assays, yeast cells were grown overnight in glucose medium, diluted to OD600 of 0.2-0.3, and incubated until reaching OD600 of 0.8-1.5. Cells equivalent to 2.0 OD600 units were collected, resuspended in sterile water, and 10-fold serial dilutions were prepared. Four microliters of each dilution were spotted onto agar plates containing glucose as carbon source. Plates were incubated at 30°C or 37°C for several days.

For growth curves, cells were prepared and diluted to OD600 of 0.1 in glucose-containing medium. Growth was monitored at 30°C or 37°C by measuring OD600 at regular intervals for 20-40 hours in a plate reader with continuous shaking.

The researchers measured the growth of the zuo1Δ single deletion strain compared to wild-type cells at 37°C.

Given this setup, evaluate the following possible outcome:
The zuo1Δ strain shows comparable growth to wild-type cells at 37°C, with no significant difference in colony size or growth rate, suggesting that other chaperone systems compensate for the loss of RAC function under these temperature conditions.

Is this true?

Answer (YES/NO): NO